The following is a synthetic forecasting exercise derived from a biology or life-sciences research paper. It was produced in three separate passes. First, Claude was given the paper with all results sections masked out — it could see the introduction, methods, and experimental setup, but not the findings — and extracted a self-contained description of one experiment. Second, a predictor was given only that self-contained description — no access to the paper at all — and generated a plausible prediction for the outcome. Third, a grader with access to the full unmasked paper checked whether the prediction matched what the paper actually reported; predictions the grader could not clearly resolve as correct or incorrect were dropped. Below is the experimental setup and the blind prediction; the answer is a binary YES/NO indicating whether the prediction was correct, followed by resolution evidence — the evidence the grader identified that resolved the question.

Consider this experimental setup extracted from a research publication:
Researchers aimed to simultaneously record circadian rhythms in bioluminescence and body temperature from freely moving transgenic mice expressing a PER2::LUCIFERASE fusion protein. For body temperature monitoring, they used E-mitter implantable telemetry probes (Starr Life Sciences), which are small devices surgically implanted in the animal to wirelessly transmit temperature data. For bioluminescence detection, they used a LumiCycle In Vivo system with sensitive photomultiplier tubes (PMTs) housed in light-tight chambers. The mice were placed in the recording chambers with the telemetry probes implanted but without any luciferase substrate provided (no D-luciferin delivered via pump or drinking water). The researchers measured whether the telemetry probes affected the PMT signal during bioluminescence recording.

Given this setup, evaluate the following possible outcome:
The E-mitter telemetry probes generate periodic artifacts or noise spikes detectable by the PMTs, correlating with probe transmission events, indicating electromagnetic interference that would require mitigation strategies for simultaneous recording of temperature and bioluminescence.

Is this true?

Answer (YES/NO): NO